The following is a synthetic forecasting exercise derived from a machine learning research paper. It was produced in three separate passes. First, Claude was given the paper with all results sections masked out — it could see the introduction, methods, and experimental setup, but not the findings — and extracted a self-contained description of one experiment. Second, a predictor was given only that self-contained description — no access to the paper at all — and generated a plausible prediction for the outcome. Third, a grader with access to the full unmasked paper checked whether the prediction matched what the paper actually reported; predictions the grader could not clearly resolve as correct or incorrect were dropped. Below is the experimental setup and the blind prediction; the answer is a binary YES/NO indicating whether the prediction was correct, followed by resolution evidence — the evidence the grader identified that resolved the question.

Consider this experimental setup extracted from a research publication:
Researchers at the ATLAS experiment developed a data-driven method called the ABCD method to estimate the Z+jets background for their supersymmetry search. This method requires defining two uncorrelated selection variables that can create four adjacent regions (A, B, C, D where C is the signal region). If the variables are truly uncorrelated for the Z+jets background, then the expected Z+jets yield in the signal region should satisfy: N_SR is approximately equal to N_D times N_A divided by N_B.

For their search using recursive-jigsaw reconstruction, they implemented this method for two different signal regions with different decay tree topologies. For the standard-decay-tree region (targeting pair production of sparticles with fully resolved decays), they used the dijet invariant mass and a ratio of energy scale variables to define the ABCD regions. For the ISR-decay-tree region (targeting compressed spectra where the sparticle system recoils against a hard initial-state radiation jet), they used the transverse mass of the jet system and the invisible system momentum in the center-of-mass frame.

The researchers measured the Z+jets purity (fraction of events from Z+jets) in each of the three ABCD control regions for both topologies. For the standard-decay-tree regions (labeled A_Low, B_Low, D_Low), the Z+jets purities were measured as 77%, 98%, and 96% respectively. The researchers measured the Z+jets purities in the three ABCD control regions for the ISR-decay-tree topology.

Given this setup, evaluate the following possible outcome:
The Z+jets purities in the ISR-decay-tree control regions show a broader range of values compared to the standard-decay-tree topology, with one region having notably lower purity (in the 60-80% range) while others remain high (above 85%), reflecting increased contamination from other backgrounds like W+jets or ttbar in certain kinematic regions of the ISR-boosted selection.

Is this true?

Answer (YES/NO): NO